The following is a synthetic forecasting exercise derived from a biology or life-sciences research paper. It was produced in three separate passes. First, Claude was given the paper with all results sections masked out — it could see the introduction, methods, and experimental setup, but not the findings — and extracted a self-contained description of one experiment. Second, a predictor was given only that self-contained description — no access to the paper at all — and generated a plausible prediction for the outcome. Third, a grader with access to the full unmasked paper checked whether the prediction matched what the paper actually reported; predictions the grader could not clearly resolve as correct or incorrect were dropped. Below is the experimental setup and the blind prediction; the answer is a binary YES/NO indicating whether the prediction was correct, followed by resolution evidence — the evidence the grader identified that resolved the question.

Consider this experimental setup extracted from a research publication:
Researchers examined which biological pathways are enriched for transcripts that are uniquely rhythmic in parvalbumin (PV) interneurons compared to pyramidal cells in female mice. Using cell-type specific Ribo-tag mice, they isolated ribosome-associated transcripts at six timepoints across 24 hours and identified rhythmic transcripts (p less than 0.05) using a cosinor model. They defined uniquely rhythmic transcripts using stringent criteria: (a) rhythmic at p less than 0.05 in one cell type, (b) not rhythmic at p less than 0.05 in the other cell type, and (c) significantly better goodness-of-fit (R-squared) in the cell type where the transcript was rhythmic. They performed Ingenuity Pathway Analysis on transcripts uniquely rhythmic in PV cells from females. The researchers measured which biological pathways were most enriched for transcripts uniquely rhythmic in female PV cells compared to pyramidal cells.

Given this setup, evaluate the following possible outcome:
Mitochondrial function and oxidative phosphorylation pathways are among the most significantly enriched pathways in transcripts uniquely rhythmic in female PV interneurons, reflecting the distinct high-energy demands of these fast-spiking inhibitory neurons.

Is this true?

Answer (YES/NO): NO